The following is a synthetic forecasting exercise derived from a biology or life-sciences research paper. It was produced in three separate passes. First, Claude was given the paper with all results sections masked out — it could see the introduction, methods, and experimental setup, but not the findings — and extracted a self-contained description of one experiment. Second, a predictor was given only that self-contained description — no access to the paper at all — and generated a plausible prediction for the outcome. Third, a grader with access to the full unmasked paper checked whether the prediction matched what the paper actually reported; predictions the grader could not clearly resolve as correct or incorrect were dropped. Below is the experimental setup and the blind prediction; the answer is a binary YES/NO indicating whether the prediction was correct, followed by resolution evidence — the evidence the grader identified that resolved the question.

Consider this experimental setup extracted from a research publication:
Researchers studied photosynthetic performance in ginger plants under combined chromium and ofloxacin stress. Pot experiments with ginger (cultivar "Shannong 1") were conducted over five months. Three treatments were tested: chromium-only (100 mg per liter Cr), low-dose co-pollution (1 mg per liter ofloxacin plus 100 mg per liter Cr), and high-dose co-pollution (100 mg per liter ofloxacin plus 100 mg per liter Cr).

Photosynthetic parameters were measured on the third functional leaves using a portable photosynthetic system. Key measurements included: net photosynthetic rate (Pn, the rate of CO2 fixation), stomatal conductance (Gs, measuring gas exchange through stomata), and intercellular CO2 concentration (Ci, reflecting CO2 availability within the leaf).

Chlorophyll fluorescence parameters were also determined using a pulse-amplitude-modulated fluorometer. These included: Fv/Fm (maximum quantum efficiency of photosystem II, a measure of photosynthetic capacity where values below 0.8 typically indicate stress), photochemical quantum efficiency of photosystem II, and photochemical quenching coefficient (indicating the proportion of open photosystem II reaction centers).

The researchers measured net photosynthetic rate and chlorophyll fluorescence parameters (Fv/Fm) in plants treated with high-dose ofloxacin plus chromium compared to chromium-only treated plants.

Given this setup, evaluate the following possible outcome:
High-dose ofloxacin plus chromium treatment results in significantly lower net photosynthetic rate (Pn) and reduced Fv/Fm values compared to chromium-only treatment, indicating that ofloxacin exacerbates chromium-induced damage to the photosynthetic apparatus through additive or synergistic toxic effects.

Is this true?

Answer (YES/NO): YES